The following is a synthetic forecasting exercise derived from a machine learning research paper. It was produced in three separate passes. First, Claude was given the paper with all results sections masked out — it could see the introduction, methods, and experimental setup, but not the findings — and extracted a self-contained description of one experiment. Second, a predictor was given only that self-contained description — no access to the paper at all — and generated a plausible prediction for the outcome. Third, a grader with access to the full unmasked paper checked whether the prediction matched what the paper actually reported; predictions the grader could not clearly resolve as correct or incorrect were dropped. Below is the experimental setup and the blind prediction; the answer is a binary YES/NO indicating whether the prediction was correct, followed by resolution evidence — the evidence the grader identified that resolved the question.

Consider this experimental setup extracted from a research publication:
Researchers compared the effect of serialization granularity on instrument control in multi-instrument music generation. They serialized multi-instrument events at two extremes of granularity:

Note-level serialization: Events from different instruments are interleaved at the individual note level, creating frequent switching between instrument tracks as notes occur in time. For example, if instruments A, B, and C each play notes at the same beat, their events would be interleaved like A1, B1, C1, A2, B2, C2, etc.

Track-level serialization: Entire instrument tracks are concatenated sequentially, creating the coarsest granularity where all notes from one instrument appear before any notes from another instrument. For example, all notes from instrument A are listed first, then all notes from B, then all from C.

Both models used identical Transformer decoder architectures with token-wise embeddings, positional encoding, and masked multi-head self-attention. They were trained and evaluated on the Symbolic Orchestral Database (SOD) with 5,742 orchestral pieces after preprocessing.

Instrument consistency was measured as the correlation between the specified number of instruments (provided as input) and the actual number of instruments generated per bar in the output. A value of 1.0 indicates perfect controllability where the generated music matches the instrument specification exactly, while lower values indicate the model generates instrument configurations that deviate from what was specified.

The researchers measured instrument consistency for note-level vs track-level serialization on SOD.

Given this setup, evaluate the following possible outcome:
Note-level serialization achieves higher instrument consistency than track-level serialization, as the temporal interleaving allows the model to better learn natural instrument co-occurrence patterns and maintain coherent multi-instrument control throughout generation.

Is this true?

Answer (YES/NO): YES